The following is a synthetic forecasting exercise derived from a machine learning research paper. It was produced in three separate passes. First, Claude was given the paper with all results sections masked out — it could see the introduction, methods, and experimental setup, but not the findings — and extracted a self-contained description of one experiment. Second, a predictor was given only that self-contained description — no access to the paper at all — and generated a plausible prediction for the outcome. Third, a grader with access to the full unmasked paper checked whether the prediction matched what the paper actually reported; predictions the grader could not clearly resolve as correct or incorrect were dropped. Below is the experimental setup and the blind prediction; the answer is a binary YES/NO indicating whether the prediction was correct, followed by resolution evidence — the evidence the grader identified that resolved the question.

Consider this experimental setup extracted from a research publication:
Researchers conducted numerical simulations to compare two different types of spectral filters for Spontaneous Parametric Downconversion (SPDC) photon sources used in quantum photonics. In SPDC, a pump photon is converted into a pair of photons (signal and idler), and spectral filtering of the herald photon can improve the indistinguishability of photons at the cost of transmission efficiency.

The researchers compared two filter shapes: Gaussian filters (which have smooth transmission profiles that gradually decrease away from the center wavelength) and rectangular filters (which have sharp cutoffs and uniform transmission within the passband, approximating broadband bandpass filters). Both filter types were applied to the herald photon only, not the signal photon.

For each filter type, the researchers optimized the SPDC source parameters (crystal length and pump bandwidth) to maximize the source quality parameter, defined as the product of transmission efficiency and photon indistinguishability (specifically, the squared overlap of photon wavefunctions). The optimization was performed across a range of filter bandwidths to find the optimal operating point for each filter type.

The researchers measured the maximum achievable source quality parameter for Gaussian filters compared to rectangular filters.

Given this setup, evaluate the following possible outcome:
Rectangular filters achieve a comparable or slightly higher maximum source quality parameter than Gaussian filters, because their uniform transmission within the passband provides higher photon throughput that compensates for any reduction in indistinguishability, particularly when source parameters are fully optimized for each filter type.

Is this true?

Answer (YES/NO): NO